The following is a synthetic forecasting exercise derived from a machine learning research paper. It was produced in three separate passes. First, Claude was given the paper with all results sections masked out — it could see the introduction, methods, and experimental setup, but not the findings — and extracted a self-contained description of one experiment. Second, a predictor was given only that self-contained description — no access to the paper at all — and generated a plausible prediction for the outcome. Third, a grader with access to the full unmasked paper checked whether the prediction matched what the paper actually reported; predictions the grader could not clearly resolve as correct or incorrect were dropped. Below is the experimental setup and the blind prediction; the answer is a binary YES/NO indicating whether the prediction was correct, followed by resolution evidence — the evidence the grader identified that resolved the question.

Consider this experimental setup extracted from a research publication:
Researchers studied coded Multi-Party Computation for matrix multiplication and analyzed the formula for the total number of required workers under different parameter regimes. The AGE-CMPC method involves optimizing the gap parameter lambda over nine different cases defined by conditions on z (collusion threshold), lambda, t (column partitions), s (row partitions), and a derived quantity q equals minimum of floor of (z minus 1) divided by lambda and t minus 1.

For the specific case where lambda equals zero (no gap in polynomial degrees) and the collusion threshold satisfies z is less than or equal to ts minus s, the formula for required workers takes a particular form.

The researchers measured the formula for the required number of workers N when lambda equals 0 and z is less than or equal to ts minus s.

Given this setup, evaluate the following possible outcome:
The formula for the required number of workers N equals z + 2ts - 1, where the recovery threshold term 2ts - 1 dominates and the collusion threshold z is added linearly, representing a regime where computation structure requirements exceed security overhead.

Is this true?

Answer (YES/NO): NO